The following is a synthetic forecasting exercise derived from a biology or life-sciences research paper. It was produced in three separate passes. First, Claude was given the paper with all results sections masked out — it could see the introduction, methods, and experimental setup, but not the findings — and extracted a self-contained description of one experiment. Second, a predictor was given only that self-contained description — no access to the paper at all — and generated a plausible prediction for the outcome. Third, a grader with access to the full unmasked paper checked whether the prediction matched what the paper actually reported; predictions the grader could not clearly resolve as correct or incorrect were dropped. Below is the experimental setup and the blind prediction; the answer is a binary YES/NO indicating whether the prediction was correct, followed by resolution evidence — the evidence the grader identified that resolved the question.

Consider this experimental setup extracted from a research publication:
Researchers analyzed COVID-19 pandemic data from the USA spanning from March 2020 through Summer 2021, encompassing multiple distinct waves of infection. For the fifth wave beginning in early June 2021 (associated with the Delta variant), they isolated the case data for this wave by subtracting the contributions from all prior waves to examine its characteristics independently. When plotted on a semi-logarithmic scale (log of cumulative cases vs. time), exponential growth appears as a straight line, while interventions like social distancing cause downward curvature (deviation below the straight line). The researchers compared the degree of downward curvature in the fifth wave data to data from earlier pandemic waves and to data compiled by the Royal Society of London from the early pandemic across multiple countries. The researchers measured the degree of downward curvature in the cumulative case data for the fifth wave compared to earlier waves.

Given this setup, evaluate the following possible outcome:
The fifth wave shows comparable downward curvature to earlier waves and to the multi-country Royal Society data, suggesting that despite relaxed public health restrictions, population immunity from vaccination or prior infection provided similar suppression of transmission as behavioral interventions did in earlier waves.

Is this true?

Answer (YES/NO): NO